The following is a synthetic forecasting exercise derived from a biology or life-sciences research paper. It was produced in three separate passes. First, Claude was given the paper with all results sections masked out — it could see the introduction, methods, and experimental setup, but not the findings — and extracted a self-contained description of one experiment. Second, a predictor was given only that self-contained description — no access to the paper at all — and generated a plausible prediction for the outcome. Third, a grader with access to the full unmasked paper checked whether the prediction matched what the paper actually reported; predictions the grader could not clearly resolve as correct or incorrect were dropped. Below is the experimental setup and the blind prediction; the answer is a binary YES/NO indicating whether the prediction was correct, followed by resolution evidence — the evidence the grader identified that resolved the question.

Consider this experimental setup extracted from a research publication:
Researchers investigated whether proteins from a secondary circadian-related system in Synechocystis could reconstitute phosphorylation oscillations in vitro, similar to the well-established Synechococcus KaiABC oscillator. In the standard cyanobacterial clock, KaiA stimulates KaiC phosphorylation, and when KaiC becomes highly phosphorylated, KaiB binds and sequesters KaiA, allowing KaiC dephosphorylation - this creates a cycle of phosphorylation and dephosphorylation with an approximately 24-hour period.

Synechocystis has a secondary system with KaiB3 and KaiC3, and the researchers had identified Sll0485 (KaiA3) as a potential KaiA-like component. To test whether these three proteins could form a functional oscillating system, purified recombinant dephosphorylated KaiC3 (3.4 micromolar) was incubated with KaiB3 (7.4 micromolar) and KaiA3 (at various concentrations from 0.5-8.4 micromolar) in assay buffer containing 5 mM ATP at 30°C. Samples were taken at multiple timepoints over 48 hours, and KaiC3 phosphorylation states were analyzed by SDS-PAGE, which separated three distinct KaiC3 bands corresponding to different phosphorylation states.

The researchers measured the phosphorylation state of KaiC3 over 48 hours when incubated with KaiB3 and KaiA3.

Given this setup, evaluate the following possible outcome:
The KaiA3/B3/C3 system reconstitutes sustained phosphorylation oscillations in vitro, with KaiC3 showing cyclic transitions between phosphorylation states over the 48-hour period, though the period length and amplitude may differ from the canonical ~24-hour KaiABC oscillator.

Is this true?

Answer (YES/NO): YES